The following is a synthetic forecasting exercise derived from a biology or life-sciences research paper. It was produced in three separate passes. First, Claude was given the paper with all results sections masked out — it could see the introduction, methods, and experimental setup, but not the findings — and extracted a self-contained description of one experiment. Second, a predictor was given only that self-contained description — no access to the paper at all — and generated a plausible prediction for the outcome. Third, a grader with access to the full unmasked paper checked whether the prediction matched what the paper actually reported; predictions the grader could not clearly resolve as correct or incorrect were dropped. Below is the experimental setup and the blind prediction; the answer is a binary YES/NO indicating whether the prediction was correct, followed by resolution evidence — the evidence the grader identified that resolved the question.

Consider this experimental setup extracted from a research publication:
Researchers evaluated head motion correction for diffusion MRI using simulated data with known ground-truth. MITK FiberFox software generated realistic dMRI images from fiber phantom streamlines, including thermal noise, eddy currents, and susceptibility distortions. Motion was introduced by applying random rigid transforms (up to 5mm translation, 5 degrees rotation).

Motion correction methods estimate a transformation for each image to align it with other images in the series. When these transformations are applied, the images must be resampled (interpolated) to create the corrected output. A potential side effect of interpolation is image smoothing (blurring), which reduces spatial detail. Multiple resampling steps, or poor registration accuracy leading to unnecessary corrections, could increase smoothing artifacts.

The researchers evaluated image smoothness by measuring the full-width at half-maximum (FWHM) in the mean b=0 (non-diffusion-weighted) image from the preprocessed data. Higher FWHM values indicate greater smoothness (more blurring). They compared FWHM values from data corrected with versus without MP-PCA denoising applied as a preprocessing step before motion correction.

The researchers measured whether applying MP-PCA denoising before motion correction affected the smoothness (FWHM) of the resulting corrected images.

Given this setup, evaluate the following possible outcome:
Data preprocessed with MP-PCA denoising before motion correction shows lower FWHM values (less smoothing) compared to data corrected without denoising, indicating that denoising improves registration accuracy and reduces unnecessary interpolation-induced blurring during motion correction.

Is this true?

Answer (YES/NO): NO